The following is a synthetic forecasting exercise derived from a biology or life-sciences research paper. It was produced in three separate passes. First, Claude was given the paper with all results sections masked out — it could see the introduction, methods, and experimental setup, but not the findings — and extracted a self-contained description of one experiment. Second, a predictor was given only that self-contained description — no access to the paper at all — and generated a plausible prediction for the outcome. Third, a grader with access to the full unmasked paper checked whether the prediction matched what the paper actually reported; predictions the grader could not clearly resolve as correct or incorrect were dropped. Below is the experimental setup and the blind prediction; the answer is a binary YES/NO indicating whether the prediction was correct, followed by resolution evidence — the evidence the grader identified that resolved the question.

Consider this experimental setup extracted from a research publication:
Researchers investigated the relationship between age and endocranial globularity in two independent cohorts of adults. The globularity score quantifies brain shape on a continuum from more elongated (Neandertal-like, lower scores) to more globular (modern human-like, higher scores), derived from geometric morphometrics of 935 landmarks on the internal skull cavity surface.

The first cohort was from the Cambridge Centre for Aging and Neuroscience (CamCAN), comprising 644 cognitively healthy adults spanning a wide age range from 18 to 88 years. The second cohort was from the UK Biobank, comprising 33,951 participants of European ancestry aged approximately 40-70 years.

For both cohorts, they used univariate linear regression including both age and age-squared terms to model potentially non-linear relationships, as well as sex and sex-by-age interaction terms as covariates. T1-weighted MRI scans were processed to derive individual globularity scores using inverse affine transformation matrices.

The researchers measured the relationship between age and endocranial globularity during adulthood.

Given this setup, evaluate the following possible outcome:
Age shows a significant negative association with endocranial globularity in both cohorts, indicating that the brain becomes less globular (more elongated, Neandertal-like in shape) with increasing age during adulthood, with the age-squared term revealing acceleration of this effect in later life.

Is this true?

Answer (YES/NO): NO